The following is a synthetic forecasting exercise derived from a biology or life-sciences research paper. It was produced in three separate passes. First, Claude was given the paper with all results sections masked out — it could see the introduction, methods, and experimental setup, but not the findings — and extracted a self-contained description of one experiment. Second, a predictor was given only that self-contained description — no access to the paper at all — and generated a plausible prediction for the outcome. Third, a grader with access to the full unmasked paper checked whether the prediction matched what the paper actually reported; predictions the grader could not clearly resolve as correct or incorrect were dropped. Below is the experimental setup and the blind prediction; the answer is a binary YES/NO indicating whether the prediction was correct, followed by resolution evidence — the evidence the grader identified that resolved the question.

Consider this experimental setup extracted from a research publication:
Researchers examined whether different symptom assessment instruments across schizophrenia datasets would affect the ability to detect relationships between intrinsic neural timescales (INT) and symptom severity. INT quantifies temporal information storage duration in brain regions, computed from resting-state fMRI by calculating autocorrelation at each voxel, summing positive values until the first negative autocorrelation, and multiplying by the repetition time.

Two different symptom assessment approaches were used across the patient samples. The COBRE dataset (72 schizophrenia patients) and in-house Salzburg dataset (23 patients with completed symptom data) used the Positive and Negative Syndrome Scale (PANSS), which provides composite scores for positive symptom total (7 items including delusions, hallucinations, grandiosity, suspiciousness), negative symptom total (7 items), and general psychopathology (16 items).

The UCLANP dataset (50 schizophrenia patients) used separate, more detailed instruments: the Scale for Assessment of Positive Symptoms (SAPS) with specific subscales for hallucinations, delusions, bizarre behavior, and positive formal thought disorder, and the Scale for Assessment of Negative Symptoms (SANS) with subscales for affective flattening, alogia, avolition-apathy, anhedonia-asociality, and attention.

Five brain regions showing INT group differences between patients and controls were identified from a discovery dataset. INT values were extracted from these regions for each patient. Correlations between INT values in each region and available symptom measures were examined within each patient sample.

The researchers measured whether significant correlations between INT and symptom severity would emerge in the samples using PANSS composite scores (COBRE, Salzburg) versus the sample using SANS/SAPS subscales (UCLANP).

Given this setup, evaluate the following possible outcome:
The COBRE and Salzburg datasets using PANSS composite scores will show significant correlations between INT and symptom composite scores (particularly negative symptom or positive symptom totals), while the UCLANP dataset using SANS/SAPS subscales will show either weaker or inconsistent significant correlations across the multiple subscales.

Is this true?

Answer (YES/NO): NO